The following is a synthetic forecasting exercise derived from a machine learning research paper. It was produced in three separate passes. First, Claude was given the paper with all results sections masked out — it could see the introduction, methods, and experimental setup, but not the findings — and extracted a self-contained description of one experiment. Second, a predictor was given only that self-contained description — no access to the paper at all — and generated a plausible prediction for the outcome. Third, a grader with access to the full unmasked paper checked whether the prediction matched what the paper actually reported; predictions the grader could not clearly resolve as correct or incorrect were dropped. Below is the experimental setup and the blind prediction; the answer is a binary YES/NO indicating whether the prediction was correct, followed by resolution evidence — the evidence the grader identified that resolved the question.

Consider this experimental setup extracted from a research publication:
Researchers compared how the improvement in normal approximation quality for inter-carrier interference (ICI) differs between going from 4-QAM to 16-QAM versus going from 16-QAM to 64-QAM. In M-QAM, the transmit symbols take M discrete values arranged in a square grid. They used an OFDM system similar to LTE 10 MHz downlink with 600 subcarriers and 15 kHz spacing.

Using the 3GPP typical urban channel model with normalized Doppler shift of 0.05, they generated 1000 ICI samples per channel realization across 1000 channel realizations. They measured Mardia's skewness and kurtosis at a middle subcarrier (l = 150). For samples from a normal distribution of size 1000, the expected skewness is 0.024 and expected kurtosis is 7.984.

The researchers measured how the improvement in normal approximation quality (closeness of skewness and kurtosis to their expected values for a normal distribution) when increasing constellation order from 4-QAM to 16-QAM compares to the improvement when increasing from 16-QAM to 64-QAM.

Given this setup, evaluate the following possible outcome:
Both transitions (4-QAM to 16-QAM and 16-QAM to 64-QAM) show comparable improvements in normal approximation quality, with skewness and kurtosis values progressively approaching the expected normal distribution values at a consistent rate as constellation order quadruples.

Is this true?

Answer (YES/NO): NO